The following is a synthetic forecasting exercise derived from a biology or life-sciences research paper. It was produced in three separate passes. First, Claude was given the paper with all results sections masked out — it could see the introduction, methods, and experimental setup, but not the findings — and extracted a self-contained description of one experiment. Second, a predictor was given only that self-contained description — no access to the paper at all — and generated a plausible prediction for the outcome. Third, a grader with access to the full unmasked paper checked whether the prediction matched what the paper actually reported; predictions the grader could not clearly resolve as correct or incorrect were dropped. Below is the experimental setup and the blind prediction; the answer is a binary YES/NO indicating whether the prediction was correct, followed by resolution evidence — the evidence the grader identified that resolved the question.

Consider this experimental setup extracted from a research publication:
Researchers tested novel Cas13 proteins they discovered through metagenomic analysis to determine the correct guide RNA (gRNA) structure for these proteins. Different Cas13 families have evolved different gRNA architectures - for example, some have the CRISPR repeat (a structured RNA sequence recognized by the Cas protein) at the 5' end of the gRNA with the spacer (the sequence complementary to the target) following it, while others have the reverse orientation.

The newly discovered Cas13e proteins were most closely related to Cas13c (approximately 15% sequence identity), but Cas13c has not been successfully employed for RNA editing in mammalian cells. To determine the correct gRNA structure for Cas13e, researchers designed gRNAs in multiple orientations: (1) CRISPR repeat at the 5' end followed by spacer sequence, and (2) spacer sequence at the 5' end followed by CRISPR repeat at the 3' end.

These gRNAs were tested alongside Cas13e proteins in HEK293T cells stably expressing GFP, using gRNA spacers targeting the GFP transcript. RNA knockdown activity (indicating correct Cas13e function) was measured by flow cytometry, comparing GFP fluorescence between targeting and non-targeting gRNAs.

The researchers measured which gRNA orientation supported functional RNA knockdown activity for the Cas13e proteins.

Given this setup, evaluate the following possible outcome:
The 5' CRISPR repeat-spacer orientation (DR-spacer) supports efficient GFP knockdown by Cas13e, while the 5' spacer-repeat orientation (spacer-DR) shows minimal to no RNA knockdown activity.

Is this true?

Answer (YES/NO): YES